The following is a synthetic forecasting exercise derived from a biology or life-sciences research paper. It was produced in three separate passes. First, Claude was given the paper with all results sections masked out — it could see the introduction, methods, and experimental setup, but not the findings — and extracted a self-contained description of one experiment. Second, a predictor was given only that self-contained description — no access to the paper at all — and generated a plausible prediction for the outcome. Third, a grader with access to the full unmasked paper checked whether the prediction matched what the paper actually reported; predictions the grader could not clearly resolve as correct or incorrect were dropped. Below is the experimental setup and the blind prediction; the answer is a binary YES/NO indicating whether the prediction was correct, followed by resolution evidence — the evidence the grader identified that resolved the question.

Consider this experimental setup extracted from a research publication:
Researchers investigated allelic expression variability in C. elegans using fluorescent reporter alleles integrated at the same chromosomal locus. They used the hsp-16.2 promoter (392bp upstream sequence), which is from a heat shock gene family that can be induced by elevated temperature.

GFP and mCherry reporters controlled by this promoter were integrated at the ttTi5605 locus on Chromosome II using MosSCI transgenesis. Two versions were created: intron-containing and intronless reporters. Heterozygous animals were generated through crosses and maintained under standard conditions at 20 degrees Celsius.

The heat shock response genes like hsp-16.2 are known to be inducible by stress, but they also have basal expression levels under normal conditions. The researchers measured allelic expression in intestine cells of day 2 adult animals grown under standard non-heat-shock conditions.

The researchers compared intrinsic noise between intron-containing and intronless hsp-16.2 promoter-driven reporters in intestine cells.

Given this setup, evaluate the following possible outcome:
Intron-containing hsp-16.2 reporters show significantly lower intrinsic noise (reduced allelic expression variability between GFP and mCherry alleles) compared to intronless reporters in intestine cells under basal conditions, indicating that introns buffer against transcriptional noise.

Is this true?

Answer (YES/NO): YES